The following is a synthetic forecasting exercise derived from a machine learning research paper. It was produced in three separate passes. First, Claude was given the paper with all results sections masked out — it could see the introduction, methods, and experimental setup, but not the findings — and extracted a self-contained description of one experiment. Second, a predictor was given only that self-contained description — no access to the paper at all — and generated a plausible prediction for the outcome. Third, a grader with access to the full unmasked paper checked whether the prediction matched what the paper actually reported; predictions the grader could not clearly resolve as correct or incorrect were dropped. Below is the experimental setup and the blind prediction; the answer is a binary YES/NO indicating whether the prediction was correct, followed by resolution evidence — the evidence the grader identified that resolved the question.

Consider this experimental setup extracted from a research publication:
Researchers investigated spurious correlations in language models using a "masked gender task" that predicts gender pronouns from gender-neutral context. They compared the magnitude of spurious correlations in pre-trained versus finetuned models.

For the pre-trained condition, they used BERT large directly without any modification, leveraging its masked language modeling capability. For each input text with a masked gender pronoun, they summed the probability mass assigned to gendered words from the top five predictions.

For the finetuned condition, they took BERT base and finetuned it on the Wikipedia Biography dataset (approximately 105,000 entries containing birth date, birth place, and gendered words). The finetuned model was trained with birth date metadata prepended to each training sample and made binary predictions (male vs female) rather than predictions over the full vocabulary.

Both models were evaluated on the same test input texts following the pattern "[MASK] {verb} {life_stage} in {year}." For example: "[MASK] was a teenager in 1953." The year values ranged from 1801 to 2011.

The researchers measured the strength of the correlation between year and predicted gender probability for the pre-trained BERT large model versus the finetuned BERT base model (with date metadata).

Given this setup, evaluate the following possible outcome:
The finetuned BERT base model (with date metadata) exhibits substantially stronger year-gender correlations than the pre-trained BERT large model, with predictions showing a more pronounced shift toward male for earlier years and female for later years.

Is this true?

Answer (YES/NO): NO